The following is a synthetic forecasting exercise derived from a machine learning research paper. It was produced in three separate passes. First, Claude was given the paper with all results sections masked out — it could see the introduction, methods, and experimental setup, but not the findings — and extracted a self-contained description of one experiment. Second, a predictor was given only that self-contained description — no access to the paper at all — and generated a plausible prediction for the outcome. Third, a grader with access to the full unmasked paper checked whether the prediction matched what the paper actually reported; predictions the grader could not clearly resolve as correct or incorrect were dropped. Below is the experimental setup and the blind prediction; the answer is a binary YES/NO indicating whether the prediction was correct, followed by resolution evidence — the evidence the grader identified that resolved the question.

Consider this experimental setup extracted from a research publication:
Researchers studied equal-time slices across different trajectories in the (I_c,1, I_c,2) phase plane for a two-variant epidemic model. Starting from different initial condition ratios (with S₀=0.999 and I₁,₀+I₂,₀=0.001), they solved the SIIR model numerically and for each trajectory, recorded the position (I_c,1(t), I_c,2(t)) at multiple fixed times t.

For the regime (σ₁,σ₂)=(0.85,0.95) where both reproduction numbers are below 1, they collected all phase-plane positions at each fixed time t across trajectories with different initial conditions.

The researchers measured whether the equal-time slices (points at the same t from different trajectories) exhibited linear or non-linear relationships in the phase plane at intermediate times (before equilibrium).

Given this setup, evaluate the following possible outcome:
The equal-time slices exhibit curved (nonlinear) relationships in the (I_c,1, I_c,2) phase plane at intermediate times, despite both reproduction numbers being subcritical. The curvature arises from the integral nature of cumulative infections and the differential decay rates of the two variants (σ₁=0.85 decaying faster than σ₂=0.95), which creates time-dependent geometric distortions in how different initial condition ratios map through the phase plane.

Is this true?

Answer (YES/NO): NO